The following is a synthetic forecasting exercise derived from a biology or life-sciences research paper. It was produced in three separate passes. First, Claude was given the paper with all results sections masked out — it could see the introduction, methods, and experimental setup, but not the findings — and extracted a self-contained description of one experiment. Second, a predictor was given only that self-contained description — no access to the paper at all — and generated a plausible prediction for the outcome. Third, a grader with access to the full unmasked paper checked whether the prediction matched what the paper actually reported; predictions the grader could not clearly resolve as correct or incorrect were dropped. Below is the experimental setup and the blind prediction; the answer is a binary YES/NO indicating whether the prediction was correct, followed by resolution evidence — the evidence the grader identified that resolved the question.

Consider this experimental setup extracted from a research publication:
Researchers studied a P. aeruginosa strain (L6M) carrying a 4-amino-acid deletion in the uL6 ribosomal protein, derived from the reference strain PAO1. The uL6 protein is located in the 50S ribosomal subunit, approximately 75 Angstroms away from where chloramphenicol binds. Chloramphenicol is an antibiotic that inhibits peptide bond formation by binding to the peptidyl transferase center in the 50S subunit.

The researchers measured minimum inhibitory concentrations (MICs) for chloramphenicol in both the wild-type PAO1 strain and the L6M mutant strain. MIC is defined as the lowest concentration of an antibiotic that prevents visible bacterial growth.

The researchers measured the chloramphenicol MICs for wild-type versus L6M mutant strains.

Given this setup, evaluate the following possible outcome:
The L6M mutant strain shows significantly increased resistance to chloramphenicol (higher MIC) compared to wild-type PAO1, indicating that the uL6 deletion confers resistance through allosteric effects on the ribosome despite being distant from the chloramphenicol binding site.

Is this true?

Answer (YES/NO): NO